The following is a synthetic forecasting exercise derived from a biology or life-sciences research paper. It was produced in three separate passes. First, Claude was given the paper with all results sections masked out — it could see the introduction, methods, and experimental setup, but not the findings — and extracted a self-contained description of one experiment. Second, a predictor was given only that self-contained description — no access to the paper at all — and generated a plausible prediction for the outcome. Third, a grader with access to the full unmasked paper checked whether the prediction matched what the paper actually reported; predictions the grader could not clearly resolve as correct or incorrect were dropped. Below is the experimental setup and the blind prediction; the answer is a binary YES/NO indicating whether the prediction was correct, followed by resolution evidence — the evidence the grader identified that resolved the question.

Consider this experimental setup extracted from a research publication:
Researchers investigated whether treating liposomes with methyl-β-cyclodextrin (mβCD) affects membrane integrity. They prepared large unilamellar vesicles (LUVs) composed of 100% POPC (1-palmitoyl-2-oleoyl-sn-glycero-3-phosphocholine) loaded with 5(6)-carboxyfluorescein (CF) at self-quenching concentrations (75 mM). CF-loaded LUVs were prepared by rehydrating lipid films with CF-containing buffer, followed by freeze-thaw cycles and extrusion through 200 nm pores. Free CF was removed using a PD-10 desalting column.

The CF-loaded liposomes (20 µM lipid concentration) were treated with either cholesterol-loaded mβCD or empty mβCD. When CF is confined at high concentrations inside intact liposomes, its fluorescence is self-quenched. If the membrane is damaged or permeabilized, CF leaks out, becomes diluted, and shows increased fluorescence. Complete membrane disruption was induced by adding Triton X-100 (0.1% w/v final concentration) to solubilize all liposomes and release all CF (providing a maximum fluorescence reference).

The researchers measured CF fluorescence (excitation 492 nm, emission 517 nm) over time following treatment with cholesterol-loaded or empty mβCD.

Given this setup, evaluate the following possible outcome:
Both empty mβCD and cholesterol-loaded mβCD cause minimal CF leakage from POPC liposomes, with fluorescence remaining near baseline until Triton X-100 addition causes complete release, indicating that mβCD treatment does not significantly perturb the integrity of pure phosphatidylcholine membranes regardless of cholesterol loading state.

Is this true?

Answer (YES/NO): YES